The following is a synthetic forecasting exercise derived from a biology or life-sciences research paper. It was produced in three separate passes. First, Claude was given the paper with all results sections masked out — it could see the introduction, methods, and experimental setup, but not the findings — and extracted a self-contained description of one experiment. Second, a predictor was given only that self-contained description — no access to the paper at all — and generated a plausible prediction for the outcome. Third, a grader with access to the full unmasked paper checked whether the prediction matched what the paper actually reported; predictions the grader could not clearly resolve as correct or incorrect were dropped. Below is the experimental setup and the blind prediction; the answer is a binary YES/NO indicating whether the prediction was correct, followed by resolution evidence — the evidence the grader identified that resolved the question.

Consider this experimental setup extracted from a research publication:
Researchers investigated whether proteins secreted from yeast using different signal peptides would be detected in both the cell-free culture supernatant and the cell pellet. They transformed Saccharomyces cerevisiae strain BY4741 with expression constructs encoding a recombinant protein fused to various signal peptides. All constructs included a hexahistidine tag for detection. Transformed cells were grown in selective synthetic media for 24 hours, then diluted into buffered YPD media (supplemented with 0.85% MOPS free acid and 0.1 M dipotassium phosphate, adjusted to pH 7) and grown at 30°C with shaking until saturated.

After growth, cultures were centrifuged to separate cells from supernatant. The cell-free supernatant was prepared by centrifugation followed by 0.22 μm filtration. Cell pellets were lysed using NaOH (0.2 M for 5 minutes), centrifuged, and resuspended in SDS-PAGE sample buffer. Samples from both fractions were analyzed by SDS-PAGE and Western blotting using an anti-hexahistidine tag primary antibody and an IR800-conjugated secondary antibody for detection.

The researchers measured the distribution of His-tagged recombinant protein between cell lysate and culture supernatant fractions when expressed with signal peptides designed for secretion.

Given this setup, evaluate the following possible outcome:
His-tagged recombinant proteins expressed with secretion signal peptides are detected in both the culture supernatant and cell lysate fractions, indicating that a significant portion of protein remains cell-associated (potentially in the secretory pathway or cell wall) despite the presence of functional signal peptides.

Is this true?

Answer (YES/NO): YES